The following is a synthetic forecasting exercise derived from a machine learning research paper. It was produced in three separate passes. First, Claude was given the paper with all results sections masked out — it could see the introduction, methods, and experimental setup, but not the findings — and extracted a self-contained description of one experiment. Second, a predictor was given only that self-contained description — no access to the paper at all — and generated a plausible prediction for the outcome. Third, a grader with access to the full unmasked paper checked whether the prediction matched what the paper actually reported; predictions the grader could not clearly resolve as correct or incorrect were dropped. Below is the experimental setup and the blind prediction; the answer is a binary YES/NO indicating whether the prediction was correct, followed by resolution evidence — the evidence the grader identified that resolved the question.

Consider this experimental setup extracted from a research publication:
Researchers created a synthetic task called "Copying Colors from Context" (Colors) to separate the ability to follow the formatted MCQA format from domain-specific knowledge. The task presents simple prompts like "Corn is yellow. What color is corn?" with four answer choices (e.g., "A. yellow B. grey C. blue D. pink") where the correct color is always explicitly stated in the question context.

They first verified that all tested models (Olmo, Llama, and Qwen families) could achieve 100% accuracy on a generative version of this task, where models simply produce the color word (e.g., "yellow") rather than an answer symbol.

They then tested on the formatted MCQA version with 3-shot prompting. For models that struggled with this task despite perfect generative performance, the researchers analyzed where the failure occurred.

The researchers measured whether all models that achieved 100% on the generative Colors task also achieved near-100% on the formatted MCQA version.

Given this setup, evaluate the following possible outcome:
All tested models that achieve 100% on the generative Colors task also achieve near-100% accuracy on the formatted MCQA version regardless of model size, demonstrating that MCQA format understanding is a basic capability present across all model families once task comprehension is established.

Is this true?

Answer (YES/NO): NO